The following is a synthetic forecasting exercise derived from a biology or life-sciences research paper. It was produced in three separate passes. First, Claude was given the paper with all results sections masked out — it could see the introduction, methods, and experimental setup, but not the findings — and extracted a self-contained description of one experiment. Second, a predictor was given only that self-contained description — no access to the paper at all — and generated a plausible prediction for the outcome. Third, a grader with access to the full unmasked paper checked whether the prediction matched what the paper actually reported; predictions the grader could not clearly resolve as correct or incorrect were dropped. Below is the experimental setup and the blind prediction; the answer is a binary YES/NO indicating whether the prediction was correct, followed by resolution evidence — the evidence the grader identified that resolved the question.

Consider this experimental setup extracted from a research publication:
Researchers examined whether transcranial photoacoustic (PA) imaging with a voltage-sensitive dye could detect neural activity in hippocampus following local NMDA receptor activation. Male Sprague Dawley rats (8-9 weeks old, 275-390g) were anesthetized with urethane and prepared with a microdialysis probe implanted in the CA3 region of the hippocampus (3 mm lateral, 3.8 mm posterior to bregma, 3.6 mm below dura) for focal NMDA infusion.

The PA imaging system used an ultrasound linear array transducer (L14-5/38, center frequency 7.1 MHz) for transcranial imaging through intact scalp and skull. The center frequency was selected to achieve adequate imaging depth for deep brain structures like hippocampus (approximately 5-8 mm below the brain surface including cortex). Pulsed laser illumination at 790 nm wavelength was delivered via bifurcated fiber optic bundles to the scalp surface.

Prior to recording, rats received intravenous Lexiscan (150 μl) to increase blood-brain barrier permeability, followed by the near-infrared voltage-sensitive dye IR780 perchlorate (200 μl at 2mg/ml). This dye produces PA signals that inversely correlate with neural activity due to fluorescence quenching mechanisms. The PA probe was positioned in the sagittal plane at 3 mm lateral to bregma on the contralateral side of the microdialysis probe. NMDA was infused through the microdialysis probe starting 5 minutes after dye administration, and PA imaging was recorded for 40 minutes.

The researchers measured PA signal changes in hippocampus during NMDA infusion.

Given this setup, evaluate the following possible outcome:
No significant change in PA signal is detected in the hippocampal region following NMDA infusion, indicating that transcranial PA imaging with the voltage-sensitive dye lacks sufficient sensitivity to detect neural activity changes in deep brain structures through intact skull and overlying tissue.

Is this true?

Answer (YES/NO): NO